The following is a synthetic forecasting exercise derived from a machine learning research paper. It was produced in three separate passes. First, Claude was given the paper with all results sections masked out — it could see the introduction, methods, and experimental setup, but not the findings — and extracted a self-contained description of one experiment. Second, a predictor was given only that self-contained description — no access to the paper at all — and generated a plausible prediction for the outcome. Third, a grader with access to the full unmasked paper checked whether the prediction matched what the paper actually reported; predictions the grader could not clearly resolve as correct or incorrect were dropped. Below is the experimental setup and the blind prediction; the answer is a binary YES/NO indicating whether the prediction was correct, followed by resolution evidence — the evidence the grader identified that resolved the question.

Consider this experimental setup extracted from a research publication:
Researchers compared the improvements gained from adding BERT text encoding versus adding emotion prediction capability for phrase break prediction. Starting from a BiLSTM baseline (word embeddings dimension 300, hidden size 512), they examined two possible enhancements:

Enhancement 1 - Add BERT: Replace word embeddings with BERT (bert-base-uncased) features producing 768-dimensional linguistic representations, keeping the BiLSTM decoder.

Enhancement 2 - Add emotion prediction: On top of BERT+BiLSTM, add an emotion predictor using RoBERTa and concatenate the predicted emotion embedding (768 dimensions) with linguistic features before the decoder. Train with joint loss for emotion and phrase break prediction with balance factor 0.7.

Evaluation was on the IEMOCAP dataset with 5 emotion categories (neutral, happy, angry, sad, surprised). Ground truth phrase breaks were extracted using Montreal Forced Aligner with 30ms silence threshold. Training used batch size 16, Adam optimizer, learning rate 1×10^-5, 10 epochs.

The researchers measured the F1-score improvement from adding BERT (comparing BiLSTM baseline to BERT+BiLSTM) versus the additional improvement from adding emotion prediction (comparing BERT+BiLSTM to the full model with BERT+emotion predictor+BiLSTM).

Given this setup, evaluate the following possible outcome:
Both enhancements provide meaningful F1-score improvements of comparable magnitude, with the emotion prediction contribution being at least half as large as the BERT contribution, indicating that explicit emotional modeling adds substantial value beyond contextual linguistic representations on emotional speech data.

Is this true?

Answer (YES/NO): NO